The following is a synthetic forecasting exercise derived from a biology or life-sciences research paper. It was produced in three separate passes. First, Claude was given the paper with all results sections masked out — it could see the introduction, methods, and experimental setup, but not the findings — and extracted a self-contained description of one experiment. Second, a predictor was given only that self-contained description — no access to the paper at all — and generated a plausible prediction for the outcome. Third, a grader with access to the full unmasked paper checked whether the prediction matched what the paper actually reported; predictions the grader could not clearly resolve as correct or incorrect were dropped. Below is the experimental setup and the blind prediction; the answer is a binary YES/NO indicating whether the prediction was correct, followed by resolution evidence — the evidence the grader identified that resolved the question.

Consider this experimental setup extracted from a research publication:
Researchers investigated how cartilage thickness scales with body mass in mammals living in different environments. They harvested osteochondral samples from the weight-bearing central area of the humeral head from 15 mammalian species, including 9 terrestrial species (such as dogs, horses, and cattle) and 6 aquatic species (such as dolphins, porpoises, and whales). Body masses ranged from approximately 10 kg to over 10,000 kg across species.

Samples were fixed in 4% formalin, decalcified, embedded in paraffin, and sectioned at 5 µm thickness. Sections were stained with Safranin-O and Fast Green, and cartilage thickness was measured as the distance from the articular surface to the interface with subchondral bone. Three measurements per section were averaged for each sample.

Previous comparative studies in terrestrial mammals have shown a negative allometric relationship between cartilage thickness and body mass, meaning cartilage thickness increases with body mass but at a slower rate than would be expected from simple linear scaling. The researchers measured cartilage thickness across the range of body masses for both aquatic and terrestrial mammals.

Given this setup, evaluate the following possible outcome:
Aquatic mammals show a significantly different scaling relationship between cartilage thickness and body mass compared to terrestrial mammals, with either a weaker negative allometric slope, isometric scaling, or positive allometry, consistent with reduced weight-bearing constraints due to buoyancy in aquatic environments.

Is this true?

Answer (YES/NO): NO